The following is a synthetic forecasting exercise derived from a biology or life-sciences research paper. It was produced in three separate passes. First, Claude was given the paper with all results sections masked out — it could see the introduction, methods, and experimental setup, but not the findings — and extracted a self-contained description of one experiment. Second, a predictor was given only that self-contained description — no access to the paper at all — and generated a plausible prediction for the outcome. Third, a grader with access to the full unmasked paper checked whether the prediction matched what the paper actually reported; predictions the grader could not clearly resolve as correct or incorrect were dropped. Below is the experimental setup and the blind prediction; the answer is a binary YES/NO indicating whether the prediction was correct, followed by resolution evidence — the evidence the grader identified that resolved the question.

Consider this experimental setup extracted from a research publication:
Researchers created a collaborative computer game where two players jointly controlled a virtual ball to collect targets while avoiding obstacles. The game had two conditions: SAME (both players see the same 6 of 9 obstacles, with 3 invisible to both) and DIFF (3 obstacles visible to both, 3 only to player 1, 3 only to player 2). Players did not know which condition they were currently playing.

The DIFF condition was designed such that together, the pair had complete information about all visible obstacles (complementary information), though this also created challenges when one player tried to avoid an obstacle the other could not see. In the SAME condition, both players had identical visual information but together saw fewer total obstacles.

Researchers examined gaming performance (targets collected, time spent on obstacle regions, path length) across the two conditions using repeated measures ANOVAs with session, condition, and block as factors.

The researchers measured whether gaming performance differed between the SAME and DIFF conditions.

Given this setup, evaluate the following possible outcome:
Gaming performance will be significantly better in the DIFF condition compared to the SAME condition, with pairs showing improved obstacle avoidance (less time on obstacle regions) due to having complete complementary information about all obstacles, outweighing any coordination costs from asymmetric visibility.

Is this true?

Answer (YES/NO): NO